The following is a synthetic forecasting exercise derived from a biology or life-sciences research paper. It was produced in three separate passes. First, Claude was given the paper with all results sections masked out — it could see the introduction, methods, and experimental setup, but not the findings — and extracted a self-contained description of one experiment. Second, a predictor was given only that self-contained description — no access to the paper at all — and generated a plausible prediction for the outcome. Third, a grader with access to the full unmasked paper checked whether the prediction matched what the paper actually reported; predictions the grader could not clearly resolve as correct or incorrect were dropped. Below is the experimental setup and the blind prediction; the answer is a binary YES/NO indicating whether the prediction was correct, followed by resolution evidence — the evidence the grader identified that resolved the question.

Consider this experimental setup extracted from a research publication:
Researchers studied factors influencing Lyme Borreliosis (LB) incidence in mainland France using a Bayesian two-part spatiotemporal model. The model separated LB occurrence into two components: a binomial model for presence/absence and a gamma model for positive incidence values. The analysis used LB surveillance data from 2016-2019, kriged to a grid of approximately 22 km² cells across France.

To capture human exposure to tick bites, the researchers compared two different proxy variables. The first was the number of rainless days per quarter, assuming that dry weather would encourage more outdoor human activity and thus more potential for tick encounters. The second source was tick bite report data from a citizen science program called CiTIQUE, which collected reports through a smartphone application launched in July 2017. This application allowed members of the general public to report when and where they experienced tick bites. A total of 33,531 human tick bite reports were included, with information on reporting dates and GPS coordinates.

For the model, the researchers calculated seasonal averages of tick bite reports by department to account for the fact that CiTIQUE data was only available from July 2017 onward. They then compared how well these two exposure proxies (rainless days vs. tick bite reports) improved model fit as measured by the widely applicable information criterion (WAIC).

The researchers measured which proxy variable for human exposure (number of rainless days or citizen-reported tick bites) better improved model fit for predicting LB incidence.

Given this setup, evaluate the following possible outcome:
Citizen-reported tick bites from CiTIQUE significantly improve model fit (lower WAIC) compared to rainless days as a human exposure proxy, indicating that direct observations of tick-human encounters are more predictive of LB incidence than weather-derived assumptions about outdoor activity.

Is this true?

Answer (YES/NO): YES